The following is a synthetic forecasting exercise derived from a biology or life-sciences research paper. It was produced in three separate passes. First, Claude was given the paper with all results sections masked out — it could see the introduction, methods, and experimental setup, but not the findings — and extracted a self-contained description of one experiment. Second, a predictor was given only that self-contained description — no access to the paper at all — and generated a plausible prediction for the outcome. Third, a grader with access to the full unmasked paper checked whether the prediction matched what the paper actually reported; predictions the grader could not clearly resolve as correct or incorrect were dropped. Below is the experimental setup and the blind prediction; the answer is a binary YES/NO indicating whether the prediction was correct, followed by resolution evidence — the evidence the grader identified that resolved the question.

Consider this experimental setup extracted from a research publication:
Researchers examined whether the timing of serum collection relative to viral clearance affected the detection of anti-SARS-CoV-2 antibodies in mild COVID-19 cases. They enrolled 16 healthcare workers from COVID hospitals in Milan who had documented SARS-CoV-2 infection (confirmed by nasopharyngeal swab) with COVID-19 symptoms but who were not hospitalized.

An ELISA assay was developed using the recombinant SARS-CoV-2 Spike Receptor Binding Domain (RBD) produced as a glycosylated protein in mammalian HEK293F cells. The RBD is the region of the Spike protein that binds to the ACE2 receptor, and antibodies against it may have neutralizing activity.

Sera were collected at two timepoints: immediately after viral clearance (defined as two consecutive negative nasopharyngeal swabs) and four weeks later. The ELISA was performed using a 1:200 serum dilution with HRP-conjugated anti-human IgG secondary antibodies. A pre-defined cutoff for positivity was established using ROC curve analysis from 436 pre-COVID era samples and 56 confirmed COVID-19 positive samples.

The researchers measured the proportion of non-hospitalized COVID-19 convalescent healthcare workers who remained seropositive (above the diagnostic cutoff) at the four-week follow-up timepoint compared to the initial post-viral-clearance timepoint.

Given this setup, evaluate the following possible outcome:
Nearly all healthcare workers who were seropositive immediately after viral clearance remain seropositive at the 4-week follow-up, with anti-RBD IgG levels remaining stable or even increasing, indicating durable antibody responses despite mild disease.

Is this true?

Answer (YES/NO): NO